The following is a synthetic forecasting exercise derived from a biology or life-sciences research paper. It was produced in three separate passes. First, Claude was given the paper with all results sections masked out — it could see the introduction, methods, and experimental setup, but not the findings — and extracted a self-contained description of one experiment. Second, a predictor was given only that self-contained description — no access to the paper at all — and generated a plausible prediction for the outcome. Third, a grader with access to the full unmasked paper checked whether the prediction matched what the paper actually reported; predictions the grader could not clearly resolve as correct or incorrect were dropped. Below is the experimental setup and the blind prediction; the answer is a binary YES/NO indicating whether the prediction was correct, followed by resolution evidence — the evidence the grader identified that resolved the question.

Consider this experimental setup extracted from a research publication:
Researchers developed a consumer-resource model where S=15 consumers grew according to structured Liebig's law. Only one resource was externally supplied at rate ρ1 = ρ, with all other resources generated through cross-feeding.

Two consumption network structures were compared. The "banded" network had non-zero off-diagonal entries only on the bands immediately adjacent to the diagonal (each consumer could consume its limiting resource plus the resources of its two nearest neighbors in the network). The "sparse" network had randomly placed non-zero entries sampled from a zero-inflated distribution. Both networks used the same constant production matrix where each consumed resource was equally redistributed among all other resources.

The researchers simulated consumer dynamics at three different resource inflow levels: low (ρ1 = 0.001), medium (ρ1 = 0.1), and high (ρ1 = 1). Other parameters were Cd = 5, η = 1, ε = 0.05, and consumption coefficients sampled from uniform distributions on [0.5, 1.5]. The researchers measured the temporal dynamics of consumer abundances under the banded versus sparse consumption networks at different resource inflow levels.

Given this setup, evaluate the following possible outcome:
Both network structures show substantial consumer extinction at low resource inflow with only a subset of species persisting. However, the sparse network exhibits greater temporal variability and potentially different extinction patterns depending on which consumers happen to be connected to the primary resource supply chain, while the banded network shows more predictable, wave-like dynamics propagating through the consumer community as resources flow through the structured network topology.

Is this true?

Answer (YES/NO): NO